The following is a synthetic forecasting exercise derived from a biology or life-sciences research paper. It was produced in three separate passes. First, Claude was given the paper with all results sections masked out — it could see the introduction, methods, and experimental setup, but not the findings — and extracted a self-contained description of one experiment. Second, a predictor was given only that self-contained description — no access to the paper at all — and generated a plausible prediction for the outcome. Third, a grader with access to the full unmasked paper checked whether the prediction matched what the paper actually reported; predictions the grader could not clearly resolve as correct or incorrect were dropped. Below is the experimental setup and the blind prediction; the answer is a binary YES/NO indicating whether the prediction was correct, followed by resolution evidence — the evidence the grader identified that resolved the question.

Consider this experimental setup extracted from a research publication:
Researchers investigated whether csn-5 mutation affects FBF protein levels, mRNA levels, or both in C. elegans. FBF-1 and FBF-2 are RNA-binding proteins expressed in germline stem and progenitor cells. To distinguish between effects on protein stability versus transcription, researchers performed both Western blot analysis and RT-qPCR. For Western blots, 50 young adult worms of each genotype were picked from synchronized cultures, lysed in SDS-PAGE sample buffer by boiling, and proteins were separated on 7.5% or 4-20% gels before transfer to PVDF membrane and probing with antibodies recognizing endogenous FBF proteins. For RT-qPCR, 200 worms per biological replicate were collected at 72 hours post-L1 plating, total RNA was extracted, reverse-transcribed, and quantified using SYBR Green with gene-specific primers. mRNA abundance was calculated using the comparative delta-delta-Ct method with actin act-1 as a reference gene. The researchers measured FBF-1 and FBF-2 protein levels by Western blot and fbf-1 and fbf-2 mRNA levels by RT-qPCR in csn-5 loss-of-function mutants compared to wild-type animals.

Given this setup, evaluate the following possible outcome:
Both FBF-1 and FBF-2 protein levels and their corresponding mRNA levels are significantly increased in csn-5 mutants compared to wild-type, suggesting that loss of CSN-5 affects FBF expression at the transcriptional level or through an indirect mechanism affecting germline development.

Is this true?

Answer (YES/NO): NO